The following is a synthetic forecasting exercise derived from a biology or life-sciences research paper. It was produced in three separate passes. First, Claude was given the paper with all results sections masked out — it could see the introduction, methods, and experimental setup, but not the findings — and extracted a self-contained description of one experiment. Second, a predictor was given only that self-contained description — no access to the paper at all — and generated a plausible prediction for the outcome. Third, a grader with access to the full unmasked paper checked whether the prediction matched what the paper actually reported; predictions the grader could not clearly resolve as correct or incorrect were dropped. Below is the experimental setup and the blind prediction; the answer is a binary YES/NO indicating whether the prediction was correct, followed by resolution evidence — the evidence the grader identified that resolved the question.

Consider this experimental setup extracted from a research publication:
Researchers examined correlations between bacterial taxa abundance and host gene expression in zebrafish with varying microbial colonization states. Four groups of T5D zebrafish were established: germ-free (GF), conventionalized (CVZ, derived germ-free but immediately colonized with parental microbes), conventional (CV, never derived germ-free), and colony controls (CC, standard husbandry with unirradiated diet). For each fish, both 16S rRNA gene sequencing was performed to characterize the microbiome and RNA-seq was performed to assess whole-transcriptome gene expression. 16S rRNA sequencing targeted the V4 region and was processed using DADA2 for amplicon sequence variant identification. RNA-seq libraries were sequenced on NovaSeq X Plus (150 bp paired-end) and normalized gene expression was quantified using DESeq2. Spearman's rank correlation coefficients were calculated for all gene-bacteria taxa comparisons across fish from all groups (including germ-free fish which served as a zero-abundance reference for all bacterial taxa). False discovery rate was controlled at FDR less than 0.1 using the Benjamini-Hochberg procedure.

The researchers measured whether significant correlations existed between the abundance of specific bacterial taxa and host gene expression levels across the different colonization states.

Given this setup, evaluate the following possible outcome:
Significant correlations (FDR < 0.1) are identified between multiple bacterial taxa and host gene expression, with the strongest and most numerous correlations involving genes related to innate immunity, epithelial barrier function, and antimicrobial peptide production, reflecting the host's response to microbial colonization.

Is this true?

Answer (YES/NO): NO